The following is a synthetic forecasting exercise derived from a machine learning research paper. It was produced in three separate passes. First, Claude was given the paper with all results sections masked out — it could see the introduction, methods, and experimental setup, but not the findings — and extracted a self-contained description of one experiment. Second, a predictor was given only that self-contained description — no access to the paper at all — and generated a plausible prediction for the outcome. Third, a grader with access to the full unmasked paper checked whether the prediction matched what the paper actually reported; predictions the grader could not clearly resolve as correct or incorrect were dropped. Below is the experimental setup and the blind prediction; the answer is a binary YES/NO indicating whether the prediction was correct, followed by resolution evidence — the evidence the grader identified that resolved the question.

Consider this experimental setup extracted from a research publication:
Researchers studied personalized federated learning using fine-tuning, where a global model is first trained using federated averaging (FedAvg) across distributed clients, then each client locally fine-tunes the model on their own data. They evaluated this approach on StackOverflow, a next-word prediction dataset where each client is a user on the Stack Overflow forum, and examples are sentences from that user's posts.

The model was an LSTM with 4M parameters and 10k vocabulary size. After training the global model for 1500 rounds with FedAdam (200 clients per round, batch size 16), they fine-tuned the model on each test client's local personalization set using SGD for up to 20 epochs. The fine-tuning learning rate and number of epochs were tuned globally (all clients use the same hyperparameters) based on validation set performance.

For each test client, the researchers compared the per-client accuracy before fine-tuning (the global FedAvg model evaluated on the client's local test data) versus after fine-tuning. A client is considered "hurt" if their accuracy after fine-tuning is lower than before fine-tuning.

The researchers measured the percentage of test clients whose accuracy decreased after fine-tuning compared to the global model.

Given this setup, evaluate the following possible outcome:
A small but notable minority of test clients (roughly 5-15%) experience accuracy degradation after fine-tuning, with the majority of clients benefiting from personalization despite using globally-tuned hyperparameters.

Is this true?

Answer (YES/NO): YES